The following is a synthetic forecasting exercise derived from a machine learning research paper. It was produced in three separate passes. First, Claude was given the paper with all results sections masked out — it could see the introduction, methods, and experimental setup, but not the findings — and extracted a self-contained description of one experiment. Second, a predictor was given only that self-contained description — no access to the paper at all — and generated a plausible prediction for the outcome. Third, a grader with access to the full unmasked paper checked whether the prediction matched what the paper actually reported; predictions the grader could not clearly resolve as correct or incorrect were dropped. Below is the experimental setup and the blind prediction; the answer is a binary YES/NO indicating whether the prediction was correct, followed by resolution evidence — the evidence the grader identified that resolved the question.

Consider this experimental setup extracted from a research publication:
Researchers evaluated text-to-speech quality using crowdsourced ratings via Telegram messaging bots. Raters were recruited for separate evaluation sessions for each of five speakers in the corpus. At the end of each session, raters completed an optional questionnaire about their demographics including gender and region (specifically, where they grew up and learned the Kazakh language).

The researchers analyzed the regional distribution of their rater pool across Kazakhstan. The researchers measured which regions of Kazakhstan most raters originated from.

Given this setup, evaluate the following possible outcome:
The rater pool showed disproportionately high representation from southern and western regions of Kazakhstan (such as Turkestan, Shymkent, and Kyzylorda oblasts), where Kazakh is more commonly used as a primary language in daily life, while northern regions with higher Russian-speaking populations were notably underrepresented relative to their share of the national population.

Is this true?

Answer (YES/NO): NO